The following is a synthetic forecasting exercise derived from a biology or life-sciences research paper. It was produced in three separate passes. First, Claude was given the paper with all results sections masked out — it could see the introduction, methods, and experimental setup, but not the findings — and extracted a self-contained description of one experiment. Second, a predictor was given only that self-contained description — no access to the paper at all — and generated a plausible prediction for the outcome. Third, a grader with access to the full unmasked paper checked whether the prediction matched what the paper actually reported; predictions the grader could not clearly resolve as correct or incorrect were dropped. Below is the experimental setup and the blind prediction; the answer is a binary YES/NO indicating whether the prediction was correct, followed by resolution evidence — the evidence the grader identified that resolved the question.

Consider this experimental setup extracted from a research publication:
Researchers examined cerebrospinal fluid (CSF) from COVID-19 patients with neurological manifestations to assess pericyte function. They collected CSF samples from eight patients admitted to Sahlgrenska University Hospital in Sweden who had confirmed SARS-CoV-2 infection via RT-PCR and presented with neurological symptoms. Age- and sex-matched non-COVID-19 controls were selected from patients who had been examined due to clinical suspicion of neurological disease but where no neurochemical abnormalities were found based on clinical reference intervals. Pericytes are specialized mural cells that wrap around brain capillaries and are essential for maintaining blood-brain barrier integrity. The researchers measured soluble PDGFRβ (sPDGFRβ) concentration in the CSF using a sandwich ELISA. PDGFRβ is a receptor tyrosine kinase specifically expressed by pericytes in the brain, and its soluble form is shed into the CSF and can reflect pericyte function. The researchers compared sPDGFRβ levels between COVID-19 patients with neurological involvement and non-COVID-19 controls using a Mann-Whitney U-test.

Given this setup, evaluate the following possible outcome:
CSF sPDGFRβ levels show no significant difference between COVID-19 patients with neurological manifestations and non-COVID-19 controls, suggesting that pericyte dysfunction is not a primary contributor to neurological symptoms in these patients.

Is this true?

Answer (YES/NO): NO